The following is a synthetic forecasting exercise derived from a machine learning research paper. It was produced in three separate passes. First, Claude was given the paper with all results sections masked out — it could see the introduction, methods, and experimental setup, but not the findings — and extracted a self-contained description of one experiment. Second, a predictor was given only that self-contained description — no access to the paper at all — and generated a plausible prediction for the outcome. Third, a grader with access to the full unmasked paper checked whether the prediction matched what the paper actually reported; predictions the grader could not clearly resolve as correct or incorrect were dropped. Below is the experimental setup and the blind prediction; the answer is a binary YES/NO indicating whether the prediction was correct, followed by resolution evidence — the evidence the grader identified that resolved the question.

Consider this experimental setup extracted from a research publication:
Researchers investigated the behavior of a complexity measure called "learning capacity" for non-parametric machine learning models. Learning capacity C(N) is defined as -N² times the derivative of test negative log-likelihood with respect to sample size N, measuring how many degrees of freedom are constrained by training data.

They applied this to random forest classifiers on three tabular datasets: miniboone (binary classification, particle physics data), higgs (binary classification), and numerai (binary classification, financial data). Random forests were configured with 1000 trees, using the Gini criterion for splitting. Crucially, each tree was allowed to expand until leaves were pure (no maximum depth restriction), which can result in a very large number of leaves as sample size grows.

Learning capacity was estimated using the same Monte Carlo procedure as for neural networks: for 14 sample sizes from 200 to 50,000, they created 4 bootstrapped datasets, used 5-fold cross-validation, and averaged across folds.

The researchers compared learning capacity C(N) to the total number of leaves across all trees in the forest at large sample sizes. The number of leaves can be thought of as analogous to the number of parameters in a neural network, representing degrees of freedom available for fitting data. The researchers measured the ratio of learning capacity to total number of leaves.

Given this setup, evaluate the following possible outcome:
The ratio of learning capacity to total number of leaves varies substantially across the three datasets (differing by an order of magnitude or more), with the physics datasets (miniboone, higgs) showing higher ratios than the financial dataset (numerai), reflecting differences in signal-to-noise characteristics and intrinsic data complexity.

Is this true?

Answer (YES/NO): NO